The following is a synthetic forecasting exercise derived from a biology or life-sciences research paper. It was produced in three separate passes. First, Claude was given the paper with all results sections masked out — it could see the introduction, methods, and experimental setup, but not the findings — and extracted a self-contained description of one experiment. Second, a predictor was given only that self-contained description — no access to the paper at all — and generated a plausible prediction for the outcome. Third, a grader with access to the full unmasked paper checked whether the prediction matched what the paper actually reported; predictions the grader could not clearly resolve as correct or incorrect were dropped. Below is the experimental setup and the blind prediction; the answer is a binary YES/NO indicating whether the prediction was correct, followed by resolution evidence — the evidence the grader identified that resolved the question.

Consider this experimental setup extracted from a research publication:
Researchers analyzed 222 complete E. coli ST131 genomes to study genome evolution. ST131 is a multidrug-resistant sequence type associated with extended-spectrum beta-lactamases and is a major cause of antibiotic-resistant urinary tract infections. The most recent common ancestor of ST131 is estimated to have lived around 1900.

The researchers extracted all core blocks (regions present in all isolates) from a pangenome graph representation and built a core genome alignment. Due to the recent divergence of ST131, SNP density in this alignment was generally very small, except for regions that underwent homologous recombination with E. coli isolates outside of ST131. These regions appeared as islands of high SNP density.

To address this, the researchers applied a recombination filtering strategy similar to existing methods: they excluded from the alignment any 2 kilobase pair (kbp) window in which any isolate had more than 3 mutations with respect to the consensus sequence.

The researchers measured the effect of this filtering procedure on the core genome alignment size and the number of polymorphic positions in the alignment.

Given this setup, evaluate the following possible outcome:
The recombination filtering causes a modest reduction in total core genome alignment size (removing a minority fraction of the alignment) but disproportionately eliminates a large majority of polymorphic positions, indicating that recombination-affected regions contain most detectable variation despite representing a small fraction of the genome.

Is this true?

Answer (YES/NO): NO